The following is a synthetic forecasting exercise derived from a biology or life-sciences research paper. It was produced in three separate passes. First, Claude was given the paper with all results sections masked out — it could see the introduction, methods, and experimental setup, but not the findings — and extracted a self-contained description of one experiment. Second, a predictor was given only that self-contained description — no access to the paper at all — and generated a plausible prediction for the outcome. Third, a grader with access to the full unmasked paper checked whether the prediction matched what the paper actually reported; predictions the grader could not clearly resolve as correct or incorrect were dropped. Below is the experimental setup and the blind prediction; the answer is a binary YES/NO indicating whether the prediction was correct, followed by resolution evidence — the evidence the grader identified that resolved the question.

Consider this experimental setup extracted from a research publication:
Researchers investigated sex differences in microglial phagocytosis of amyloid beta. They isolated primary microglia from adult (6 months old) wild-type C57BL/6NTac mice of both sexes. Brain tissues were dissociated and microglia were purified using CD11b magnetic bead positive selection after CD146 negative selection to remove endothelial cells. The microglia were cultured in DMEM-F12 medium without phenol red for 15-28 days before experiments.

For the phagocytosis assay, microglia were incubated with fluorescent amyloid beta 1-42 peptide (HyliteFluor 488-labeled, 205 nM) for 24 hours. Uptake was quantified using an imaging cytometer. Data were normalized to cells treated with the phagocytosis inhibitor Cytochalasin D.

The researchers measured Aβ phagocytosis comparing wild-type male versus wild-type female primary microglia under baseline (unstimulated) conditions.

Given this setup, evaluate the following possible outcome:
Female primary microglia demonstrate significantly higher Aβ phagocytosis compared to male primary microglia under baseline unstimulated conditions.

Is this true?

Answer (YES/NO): NO